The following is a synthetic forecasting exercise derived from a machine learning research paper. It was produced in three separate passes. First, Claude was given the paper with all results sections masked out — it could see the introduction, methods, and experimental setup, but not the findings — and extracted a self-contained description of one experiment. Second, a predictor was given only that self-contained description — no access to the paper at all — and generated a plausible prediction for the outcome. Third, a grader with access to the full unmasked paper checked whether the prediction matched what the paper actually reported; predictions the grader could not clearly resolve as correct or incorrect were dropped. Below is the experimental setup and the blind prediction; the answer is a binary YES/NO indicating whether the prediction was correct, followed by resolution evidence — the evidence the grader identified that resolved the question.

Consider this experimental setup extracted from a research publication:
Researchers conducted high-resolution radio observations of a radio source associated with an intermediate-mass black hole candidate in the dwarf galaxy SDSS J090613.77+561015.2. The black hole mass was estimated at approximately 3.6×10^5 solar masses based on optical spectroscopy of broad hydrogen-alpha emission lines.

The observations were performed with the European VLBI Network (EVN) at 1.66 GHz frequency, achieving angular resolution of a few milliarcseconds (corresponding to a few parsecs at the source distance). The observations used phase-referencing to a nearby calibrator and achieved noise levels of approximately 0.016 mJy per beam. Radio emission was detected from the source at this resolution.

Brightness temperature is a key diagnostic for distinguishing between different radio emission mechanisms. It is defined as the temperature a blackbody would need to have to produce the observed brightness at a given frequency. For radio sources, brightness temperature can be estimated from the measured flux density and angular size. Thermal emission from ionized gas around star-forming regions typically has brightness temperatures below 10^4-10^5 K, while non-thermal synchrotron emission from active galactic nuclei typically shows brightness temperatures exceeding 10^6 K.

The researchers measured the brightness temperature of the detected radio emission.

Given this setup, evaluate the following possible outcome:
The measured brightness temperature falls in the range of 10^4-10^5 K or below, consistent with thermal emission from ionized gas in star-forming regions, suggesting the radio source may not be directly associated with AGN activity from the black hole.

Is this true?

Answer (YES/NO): NO